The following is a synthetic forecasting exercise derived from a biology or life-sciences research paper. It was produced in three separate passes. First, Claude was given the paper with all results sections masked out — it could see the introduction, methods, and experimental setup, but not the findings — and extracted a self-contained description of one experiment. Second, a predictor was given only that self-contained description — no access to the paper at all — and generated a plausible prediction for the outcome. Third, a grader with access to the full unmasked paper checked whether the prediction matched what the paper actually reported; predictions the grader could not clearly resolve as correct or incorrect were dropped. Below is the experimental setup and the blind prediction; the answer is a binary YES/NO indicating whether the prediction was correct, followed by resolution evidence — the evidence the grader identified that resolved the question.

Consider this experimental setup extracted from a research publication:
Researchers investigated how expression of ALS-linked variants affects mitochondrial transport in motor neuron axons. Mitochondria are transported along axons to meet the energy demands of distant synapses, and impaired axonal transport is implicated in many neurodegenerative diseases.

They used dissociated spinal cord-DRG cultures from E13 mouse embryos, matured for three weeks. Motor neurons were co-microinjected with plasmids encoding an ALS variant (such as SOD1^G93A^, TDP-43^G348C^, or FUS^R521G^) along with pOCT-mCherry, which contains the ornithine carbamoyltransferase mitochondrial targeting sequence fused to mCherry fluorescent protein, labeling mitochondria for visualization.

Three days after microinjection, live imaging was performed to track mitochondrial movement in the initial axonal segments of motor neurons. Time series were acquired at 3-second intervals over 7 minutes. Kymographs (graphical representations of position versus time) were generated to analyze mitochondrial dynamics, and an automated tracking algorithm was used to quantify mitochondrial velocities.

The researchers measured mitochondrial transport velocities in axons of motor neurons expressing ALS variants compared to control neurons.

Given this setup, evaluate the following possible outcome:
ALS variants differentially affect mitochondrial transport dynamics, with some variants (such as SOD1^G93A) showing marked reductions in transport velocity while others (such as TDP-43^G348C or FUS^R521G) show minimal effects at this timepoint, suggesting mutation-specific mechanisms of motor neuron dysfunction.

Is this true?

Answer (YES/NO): NO